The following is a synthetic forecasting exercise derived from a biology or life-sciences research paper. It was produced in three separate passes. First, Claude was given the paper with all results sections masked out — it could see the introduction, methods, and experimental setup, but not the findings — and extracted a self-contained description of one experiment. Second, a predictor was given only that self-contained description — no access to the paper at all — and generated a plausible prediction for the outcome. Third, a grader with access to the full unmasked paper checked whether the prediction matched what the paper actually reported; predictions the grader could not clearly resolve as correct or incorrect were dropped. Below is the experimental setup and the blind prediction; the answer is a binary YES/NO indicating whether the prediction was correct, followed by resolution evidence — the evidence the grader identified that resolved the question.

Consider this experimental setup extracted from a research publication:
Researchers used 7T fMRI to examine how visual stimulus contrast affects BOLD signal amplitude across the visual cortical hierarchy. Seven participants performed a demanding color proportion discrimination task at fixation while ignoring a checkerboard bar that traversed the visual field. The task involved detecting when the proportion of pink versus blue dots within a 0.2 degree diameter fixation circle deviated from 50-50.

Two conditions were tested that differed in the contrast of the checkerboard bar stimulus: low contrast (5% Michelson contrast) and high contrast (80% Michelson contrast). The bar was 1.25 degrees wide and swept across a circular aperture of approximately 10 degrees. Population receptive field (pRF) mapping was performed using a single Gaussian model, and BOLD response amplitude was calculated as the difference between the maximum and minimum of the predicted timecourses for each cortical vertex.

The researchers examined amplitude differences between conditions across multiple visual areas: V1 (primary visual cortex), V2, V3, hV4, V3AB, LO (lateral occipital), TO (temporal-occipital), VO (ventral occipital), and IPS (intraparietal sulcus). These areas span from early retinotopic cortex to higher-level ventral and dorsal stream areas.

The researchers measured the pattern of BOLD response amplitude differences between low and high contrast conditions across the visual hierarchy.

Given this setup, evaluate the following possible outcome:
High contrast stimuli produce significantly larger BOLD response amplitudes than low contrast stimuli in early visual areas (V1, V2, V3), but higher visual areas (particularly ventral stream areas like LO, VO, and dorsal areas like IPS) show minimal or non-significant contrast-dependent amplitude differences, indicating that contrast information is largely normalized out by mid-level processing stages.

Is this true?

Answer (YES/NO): NO